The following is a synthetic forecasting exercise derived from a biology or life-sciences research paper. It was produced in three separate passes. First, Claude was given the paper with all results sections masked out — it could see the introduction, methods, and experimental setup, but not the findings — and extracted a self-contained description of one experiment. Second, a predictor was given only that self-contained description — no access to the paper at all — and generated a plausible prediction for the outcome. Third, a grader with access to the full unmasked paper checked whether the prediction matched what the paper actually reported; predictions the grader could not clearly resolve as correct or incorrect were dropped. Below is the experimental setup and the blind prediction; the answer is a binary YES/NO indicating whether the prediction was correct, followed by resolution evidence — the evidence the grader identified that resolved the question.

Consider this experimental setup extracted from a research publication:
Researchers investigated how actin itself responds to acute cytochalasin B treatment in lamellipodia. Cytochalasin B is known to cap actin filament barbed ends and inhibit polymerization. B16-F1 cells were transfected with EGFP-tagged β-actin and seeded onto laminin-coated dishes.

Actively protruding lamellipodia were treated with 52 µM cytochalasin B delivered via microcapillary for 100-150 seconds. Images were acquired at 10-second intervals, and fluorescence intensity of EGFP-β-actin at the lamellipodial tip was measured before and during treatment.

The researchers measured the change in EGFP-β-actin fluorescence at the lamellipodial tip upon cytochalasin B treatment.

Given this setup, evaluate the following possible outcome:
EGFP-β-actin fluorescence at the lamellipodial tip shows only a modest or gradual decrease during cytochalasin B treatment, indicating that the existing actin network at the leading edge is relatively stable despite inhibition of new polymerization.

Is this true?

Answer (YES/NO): NO